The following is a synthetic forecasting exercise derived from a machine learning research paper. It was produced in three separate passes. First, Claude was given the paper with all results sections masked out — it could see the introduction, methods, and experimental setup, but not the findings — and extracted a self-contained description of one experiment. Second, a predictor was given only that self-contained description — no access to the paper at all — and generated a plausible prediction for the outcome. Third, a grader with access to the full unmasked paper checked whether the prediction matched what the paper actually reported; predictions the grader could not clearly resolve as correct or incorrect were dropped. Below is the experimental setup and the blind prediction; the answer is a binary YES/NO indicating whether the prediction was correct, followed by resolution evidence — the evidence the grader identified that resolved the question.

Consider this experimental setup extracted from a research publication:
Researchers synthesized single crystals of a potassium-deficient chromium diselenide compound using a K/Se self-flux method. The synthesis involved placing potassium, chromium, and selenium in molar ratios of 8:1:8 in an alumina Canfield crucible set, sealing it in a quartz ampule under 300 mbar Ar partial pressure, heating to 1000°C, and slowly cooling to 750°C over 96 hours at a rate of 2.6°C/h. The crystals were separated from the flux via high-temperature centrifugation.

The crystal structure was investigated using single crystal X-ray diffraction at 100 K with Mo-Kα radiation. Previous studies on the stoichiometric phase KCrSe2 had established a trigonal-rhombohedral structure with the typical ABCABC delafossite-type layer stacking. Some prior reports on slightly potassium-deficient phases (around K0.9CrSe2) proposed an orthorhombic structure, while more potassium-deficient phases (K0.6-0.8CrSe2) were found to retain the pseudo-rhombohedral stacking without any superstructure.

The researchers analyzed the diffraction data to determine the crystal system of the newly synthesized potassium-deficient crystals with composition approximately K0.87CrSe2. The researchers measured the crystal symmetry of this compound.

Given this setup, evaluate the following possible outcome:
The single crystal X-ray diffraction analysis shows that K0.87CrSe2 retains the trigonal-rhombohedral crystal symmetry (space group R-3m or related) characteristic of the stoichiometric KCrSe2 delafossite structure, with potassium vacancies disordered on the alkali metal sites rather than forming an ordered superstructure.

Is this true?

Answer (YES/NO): NO